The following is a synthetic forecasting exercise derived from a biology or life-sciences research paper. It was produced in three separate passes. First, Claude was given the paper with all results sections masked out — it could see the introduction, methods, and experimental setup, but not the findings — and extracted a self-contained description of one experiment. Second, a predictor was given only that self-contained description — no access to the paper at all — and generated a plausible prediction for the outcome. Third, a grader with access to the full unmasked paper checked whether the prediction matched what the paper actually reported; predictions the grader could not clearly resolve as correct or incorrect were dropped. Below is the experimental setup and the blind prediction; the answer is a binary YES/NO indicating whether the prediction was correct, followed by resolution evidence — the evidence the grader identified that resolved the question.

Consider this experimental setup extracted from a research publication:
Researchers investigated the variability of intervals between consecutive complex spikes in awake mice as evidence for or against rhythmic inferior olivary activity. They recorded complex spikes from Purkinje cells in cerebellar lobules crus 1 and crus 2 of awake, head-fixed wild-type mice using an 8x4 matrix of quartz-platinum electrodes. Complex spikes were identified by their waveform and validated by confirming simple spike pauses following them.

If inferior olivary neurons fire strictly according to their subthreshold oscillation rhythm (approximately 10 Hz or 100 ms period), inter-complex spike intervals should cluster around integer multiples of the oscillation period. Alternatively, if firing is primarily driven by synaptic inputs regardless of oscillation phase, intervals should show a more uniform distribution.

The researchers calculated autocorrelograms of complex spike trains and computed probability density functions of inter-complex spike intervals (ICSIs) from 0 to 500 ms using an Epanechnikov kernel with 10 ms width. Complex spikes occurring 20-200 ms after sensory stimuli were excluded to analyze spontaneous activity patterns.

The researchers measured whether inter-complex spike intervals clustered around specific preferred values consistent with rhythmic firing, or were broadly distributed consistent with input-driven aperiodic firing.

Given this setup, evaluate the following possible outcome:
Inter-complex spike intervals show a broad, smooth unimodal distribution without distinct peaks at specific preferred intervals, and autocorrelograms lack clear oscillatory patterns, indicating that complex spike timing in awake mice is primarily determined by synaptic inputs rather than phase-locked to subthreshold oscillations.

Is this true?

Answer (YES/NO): NO